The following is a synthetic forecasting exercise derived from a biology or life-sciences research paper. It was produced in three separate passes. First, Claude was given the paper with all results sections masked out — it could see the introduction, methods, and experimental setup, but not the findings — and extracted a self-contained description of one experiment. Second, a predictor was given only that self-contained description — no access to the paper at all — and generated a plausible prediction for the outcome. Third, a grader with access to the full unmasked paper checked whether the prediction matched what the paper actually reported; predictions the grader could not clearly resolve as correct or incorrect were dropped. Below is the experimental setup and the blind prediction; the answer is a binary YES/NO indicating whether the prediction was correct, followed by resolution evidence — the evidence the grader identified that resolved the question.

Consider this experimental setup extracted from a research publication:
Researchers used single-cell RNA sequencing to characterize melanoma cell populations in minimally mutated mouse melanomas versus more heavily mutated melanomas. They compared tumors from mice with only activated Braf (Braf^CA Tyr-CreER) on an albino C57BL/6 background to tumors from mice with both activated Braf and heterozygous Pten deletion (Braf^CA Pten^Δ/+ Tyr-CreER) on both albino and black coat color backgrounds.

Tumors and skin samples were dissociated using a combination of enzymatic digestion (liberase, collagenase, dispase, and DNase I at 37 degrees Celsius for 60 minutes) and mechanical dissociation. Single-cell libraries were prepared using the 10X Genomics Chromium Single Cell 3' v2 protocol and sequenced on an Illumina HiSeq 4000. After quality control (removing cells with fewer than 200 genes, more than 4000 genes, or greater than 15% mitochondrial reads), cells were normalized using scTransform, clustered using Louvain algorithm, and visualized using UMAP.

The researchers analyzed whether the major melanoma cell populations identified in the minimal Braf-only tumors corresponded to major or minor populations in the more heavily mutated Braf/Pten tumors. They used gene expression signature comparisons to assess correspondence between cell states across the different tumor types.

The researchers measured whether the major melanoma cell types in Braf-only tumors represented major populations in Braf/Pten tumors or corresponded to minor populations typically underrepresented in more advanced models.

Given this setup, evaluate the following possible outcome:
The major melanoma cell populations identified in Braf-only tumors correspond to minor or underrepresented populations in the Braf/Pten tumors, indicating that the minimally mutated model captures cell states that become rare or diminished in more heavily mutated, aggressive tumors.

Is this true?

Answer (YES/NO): YES